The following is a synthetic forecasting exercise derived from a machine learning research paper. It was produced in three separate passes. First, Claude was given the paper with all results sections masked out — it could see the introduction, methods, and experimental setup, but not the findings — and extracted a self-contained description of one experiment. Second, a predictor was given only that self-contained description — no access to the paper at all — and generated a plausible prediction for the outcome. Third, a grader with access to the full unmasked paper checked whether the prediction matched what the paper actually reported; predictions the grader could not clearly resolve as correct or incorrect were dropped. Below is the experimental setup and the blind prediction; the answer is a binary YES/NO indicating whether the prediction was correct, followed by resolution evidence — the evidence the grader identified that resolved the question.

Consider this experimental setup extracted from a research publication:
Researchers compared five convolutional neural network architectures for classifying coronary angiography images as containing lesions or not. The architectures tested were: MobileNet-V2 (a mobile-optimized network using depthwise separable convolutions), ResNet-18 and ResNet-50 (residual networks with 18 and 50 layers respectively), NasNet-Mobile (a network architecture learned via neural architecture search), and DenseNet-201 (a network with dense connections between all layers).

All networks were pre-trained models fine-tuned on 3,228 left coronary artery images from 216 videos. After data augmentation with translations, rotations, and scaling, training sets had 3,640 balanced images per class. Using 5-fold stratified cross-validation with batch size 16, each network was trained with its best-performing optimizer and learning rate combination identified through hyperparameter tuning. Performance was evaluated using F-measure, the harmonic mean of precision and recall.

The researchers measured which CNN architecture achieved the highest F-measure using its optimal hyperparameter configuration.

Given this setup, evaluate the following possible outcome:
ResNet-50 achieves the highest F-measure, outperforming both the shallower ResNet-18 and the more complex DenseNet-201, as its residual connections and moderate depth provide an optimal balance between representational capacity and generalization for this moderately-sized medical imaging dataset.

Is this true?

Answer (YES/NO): NO